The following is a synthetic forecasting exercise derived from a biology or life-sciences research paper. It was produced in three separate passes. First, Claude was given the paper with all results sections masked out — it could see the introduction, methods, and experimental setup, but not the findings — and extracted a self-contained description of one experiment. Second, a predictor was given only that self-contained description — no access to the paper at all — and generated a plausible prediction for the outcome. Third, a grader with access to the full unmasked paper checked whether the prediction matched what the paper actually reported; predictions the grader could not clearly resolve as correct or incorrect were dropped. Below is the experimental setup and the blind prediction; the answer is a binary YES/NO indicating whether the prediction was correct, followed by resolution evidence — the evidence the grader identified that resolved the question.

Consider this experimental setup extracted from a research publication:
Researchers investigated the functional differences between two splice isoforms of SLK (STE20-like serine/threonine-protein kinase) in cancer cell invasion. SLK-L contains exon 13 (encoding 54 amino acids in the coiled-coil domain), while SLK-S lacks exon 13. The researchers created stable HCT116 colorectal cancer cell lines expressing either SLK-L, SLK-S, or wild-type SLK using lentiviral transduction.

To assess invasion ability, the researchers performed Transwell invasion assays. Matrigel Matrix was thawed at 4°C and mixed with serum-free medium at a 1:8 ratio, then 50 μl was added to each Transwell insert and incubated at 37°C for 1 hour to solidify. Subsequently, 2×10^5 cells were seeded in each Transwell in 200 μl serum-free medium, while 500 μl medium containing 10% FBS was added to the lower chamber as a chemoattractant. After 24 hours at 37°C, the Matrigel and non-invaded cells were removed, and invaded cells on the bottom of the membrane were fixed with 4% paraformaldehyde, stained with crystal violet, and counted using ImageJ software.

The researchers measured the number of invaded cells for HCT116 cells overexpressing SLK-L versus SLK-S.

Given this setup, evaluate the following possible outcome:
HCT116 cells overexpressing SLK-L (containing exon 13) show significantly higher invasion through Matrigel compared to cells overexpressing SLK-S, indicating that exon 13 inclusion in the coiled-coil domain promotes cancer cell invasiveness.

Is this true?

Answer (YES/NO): YES